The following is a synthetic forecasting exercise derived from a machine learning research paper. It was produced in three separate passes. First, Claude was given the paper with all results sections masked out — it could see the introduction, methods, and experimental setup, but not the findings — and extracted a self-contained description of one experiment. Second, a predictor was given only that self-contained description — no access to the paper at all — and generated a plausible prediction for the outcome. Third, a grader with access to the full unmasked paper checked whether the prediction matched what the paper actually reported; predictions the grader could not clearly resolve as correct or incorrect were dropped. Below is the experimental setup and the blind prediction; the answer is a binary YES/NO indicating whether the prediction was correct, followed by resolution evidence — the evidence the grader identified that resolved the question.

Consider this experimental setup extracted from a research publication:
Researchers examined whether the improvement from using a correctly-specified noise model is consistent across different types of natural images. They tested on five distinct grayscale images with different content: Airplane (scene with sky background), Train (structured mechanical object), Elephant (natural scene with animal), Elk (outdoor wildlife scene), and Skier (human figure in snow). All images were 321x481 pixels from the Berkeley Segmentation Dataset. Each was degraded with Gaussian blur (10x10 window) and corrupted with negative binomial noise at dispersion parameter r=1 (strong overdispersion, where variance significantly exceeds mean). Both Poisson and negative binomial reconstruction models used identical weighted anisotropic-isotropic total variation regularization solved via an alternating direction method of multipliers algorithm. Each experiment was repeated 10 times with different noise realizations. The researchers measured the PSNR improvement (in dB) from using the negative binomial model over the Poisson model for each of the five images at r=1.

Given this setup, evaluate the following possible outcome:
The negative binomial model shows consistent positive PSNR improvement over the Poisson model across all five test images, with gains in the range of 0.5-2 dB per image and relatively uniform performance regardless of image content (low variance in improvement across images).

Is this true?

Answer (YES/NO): NO